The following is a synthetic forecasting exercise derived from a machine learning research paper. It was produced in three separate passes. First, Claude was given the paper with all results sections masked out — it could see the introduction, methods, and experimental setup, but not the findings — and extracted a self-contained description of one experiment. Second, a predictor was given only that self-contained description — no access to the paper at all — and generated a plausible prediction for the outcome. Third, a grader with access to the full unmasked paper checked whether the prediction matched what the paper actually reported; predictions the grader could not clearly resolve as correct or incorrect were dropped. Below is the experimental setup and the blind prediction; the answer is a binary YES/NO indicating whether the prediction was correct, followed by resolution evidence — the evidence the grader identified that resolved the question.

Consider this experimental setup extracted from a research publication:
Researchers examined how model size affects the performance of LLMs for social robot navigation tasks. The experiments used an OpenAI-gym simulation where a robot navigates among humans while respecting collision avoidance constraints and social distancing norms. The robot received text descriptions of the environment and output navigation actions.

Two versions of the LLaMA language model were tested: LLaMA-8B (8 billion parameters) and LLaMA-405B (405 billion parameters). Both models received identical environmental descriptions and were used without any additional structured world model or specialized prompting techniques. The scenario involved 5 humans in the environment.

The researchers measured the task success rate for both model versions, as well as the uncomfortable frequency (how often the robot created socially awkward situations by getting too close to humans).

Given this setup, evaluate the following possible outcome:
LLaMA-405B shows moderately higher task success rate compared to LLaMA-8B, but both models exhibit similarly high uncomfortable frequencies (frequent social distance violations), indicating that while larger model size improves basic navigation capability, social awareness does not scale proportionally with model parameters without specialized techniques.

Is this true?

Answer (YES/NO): NO